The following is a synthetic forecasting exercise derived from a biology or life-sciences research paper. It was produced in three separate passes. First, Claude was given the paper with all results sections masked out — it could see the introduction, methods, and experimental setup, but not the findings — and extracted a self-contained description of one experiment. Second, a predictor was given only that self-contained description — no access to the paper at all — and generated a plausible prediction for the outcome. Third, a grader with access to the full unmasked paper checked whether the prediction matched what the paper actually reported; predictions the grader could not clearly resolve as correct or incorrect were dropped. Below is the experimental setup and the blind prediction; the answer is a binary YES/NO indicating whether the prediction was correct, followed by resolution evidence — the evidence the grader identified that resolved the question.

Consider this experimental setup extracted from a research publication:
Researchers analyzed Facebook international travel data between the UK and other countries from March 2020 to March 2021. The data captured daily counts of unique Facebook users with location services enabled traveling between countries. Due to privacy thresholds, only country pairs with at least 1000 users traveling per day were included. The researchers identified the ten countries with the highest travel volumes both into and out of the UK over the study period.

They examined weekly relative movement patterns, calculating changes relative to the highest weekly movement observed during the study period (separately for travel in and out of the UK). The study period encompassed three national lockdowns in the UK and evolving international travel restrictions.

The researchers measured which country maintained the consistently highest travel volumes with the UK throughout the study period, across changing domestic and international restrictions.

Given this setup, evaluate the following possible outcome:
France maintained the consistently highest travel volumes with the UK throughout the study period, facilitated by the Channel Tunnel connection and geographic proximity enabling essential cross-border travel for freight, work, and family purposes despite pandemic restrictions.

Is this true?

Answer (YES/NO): NO